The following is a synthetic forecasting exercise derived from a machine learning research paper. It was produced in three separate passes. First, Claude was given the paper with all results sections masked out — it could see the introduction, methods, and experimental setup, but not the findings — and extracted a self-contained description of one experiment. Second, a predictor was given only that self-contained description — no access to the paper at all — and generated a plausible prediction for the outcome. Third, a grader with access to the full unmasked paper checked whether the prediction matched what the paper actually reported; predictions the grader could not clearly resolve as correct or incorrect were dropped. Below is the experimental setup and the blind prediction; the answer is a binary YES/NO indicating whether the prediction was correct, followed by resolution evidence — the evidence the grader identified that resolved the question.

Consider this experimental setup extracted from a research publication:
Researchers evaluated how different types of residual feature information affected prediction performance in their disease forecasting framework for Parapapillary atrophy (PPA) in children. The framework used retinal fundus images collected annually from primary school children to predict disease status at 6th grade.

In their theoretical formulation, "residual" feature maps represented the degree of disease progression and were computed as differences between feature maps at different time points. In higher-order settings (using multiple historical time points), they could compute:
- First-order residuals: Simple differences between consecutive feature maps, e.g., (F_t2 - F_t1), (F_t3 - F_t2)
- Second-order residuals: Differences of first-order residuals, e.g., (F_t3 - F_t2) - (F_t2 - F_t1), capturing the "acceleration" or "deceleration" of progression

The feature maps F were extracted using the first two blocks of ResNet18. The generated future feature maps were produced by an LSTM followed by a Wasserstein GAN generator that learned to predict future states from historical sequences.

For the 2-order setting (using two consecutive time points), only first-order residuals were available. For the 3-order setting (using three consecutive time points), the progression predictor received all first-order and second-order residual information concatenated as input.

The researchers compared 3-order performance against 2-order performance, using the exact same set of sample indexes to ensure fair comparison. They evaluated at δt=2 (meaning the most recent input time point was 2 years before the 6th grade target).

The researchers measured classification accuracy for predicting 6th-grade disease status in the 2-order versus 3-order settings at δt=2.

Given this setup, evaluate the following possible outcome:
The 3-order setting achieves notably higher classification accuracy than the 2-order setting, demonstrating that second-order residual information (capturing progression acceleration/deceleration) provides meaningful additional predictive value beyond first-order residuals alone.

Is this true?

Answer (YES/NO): NO